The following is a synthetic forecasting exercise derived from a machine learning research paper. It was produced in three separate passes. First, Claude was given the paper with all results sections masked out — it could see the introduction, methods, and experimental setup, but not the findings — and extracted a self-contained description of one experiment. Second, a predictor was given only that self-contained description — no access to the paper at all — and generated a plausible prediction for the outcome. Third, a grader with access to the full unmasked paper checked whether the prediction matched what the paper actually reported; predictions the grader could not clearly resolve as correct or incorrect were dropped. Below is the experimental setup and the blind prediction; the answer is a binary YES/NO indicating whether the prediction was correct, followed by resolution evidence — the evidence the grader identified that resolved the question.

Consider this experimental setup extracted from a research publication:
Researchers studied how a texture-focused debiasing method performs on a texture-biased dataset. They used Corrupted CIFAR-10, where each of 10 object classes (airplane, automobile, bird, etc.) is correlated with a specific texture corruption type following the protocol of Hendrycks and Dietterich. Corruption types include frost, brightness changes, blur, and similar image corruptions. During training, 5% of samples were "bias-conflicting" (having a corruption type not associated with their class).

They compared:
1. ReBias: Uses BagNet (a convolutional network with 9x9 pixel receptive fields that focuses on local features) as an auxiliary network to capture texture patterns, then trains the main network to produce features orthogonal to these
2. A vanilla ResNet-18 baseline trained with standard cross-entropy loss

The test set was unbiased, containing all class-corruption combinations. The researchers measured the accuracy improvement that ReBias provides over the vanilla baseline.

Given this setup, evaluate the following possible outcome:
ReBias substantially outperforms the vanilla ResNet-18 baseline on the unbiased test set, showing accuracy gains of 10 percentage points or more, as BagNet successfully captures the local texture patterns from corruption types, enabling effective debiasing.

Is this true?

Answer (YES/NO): NO